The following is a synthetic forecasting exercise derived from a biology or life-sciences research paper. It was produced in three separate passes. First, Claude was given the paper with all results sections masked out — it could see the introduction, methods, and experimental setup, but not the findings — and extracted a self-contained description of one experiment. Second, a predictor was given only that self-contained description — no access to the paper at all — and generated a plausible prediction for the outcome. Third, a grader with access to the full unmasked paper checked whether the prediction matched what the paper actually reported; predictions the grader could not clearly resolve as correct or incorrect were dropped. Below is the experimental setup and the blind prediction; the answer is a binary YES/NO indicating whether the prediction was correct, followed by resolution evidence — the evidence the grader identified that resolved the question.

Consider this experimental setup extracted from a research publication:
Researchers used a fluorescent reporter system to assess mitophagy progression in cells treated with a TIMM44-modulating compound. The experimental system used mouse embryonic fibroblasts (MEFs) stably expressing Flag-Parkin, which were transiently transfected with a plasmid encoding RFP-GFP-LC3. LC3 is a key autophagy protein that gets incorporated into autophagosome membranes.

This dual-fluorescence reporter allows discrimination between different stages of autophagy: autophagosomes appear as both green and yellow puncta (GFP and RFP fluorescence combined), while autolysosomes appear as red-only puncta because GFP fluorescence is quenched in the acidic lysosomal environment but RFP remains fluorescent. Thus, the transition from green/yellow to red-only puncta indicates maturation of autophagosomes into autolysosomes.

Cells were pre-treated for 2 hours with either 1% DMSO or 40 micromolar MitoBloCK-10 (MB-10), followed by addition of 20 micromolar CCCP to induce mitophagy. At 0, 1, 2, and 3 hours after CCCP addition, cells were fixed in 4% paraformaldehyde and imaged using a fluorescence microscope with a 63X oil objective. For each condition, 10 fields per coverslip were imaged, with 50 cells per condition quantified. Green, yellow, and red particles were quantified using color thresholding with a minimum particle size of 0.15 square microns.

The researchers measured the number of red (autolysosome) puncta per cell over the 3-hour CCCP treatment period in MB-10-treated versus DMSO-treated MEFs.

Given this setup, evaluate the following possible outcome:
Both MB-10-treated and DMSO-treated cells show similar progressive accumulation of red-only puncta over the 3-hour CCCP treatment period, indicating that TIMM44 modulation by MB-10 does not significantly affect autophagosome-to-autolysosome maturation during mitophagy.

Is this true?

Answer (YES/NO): NO